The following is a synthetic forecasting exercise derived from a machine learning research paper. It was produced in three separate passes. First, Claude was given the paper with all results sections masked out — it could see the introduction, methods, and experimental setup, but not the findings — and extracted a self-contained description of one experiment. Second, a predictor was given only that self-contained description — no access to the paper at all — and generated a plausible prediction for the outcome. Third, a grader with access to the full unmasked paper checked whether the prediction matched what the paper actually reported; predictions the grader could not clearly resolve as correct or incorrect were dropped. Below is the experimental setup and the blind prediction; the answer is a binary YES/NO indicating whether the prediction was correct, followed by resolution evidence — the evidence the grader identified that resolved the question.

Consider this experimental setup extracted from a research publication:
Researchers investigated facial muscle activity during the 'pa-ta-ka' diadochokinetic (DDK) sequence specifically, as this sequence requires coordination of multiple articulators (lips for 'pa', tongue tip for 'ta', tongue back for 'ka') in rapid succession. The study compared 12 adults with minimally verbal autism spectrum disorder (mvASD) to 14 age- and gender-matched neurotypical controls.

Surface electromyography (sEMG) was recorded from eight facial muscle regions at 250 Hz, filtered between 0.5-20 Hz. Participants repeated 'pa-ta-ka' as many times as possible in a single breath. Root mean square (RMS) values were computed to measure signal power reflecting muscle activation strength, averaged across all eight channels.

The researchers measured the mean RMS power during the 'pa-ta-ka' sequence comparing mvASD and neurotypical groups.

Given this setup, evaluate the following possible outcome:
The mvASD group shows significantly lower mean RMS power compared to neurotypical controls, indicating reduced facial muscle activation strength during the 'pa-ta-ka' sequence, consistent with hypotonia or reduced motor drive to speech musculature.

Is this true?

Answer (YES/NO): NO